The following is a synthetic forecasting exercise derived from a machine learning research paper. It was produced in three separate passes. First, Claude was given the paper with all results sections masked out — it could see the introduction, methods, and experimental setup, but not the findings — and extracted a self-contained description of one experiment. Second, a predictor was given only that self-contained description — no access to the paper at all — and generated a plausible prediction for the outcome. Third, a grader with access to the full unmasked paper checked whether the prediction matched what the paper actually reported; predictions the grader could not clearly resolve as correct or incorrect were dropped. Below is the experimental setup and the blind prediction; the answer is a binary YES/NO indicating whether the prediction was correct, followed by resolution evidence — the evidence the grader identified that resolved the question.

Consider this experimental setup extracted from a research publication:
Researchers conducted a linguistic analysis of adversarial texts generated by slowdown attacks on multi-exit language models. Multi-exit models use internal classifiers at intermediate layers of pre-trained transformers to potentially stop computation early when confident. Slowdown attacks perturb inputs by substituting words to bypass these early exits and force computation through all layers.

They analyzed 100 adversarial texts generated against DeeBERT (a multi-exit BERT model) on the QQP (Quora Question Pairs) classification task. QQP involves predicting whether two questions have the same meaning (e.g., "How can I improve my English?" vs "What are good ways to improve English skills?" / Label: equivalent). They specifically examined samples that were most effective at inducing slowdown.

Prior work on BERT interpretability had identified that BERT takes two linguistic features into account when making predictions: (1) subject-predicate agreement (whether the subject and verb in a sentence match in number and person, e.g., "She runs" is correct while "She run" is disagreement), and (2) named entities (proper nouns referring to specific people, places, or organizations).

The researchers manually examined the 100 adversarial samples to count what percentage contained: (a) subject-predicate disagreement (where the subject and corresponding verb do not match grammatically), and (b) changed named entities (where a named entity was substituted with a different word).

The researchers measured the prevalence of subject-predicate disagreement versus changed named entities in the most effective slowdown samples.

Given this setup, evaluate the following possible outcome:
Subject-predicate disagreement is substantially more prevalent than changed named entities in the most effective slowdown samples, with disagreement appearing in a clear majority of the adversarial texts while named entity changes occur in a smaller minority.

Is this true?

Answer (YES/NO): YES